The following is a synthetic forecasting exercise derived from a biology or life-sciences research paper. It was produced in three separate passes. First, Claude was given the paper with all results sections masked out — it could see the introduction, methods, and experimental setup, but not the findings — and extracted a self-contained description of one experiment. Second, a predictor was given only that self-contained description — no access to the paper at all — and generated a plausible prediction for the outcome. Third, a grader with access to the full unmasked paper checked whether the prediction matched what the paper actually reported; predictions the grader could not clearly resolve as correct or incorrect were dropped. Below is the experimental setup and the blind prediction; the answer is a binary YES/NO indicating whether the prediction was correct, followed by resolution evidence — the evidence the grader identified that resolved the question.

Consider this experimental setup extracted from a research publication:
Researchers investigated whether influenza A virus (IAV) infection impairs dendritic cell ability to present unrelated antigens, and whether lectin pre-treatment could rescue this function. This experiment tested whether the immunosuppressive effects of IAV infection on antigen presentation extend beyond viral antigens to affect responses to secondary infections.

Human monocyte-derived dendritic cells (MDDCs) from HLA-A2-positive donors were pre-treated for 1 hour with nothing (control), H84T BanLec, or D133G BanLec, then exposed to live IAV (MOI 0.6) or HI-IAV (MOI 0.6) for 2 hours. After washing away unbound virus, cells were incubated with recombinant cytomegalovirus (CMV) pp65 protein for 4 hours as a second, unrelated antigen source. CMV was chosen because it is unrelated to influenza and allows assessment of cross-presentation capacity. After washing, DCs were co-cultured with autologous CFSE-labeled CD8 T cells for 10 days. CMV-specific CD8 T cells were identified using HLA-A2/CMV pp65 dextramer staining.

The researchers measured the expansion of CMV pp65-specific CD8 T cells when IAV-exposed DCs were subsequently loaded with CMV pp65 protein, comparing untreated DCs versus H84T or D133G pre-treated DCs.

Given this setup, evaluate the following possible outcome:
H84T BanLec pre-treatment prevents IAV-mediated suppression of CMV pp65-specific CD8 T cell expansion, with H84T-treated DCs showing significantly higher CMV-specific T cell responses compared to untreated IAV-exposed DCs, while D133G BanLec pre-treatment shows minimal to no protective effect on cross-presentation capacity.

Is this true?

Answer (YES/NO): YES